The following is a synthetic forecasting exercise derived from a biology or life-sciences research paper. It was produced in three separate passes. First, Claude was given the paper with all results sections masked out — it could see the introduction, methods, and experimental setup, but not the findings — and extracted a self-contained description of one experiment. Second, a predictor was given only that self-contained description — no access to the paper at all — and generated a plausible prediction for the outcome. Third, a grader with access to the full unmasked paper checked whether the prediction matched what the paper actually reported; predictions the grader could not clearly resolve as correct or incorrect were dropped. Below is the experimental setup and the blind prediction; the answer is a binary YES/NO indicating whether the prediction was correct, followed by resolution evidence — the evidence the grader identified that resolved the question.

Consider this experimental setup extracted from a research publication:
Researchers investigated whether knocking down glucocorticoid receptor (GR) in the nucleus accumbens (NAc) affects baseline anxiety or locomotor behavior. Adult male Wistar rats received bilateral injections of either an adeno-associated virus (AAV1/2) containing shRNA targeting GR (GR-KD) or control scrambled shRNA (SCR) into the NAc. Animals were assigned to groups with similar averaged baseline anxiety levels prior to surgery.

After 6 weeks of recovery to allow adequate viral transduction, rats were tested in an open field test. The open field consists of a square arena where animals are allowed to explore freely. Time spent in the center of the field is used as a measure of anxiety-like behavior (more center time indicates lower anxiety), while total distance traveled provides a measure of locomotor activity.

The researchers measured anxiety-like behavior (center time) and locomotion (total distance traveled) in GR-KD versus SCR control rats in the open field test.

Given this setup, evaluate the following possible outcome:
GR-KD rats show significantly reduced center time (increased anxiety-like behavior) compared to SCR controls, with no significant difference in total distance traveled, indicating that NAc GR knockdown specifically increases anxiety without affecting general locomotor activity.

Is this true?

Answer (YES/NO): NO